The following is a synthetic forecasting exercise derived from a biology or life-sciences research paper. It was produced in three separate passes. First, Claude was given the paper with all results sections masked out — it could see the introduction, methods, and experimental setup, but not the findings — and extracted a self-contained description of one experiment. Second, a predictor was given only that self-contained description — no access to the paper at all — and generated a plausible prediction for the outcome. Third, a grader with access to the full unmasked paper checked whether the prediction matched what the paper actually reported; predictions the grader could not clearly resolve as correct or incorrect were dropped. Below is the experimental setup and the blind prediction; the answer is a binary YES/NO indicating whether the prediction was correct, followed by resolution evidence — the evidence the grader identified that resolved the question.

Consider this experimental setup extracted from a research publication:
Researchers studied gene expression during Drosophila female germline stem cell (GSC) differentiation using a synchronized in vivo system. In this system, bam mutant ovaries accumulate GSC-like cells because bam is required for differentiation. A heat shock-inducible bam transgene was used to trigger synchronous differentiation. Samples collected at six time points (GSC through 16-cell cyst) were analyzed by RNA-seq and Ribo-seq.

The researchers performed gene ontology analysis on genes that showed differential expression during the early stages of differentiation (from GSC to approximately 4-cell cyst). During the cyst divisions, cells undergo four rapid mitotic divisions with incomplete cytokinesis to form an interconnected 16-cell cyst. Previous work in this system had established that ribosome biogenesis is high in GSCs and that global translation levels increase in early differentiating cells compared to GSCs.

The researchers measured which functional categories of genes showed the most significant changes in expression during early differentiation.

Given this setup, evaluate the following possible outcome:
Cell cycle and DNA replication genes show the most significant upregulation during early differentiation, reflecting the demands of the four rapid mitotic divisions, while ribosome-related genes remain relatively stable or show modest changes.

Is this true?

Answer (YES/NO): NO